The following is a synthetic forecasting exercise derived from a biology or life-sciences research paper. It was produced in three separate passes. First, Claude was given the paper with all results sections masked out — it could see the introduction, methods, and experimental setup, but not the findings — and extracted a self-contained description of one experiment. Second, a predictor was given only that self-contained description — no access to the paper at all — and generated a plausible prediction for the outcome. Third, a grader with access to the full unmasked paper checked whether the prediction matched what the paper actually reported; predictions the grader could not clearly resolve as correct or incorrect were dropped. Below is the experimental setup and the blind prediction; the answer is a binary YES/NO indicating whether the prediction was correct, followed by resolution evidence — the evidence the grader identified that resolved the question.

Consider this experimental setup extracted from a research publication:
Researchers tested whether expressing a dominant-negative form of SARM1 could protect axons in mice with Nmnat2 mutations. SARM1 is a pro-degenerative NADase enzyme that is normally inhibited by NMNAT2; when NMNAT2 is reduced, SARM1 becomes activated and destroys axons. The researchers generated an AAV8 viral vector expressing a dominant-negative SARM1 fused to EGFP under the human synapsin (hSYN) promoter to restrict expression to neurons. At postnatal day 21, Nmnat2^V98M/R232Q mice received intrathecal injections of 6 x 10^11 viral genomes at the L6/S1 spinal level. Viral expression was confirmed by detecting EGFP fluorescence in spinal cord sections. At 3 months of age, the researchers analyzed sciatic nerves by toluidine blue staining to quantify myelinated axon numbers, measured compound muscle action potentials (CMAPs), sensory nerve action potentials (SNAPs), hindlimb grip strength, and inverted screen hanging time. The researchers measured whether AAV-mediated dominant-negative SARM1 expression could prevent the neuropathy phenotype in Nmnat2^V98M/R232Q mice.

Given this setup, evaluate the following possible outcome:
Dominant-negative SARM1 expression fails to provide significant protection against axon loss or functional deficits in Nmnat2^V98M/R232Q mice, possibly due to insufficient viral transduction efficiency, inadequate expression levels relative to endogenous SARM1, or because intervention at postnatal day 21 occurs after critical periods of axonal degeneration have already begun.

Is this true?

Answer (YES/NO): NO